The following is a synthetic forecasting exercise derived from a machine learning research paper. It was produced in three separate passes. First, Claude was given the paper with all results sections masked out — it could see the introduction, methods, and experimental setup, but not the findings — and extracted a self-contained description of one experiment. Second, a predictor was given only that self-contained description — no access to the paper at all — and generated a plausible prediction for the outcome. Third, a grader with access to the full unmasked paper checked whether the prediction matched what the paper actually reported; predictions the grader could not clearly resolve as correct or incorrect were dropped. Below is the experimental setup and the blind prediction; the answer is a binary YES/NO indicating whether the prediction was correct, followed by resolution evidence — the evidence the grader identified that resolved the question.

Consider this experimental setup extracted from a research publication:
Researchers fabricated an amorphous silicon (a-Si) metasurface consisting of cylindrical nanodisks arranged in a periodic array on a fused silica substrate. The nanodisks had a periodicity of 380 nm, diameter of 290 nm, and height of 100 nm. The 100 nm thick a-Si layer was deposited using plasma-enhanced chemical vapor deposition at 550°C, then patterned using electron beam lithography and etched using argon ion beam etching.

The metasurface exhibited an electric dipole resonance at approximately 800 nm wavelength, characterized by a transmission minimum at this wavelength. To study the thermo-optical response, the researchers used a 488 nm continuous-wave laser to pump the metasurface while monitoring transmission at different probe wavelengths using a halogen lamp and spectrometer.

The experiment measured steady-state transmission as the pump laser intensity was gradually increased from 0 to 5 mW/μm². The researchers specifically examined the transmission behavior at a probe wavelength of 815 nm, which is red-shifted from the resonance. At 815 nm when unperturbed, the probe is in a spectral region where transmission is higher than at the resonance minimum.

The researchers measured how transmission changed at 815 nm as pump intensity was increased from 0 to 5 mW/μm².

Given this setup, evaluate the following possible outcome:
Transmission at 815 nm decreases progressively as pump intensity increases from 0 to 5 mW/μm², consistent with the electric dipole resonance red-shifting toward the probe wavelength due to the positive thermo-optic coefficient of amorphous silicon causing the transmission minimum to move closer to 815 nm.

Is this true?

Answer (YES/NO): NO